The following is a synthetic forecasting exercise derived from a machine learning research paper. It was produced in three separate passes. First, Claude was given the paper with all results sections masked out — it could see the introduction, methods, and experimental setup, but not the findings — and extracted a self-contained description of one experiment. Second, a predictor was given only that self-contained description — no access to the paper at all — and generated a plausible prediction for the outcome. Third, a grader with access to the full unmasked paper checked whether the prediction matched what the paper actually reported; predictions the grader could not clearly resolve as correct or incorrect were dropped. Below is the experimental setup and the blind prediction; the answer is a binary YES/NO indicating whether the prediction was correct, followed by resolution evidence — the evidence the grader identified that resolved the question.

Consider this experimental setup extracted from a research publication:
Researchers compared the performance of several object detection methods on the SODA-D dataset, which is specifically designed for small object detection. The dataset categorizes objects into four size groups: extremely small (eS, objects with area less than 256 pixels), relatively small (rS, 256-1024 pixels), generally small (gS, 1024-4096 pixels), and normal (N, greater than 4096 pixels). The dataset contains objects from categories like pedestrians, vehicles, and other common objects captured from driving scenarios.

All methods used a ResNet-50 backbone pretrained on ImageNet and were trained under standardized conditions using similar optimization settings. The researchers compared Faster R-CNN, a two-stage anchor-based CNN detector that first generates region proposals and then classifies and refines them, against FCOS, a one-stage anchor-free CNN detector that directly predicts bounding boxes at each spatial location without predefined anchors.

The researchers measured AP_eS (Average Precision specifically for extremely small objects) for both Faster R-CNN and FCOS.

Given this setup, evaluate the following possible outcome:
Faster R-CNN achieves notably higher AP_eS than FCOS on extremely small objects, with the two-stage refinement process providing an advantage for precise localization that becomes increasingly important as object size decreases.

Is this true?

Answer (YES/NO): YES